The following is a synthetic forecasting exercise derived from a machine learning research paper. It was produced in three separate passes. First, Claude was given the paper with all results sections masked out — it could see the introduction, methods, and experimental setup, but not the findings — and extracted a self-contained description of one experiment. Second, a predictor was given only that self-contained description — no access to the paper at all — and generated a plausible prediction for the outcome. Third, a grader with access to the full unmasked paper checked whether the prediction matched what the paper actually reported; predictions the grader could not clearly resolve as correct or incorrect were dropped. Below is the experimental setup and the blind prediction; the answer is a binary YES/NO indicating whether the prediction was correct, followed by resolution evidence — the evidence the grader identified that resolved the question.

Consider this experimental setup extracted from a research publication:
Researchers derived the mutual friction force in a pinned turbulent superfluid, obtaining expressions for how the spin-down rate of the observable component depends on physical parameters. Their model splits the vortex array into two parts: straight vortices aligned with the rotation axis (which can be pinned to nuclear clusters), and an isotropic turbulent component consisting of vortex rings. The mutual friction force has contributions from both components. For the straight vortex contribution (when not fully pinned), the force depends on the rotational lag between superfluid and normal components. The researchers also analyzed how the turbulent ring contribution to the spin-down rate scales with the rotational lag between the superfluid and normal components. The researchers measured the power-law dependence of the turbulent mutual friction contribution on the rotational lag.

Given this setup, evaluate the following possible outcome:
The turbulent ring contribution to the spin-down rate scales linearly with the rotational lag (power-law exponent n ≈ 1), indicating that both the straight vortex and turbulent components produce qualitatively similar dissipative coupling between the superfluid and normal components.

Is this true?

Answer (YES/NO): NO